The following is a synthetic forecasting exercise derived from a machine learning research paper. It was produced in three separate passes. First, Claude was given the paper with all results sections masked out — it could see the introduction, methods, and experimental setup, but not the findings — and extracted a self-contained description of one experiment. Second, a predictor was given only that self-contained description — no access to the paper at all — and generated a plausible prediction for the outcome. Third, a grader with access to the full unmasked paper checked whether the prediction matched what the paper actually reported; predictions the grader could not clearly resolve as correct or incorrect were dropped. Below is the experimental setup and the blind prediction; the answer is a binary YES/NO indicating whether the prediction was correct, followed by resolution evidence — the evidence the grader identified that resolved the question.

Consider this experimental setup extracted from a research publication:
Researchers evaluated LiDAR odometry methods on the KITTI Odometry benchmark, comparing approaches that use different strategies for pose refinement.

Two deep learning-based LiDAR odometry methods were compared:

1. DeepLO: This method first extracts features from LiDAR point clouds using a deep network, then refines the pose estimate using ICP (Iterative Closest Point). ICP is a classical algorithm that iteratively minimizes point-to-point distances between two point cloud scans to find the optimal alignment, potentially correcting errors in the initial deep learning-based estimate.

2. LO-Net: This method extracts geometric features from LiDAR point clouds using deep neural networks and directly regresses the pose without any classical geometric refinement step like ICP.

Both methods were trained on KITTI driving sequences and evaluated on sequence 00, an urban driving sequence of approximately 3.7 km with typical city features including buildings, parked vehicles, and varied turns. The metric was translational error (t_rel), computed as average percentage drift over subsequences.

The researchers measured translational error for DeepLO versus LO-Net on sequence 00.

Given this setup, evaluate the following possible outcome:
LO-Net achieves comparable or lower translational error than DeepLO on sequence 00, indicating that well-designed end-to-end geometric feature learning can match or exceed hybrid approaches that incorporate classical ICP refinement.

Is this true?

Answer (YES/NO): YES